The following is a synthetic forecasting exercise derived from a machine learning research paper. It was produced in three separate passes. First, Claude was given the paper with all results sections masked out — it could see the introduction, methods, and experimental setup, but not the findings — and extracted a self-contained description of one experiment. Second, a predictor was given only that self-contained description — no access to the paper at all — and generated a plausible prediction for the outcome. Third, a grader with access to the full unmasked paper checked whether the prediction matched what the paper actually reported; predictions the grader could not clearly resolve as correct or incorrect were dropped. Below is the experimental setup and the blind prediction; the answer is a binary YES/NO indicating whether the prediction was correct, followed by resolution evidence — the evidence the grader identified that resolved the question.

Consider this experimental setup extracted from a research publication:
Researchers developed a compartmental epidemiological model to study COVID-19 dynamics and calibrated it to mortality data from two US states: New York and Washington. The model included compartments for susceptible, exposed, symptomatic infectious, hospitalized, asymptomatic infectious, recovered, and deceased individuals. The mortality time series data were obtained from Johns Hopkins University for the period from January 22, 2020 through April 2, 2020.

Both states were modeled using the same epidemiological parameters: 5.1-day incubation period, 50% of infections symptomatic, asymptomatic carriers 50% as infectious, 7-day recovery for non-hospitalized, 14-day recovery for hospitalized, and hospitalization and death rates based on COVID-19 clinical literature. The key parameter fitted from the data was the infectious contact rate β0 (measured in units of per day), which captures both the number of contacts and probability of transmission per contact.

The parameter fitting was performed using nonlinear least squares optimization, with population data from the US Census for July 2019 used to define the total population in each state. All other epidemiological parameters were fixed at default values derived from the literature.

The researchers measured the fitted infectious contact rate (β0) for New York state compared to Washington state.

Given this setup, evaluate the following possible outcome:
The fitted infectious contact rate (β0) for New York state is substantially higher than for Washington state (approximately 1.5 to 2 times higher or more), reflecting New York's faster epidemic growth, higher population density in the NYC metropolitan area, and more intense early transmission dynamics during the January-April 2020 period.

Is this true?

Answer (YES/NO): YES